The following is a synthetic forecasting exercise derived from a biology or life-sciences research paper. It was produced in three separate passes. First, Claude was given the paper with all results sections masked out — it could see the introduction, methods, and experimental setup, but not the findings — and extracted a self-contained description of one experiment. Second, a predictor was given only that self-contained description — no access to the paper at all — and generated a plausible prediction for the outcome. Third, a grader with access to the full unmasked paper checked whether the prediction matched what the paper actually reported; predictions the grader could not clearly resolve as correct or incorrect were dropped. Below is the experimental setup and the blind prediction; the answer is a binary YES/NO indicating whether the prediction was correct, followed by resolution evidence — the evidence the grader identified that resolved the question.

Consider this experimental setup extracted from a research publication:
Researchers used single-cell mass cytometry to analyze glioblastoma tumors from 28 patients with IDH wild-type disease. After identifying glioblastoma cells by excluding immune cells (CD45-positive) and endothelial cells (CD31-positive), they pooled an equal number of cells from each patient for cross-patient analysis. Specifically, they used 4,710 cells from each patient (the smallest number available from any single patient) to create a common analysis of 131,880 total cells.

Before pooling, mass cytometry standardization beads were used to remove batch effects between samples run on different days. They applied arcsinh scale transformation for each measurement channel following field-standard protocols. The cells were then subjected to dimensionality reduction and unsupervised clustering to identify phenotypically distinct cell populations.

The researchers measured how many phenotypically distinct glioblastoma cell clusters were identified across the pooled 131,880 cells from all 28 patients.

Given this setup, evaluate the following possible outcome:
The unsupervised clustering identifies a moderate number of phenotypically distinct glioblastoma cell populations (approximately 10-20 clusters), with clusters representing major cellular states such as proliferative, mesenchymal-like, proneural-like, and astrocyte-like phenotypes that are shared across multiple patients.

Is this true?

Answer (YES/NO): NO